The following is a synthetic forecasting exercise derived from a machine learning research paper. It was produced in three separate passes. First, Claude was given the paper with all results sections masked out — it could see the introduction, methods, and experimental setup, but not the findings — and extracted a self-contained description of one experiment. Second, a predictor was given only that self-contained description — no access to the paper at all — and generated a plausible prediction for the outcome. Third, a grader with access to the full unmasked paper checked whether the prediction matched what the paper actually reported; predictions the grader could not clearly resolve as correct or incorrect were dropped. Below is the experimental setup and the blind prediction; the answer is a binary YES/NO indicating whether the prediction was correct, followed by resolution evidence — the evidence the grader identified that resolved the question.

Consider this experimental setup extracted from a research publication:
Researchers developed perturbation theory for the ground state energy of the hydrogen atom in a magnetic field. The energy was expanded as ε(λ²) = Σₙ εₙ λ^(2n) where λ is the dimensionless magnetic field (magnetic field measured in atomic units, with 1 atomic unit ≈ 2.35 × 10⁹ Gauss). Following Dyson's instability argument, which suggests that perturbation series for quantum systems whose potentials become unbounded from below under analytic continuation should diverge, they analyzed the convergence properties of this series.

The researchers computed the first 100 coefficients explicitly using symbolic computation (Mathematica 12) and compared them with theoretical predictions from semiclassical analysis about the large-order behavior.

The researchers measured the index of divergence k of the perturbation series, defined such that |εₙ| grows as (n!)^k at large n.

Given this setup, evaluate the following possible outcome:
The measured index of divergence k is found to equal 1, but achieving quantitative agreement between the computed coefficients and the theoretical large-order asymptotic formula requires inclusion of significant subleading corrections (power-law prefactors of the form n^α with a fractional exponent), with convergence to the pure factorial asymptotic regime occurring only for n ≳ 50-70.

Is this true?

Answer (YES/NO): NO